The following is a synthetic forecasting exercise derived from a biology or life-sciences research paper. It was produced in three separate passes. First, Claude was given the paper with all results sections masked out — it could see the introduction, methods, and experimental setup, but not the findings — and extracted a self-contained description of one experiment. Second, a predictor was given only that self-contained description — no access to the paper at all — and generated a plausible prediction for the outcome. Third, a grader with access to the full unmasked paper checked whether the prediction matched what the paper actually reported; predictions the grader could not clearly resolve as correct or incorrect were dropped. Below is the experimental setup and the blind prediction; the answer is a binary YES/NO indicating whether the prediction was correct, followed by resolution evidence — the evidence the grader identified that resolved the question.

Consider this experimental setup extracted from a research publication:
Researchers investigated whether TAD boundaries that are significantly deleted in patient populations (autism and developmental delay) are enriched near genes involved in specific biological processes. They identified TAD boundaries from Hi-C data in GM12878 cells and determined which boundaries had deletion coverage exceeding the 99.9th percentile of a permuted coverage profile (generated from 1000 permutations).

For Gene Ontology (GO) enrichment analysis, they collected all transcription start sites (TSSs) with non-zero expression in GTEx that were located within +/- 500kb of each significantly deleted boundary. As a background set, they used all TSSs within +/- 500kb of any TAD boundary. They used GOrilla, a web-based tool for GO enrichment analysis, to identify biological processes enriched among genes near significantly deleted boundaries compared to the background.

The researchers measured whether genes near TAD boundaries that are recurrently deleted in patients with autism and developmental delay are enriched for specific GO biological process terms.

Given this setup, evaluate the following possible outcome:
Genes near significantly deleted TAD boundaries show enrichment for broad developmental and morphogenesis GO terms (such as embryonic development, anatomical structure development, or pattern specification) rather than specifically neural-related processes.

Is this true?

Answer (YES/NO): NO